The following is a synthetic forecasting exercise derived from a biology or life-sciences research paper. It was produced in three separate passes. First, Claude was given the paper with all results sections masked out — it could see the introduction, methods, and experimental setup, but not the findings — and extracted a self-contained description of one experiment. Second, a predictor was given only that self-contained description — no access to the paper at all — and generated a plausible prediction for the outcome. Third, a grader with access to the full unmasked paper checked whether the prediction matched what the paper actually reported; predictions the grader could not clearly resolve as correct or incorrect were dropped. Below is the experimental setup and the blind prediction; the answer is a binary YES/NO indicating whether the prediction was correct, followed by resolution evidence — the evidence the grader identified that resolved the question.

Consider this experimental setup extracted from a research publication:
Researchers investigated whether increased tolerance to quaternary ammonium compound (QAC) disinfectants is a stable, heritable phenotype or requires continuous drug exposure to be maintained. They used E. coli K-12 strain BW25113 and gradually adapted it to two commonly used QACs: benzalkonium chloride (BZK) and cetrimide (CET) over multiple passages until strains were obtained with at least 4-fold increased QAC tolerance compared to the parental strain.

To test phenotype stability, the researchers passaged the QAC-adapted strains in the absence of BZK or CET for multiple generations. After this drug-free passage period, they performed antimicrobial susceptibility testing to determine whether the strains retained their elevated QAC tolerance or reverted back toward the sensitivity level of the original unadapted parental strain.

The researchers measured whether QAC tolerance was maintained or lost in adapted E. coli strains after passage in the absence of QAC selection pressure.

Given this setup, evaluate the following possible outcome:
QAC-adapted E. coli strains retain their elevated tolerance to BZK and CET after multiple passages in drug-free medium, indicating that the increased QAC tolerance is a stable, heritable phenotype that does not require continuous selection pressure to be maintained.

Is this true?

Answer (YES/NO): YES